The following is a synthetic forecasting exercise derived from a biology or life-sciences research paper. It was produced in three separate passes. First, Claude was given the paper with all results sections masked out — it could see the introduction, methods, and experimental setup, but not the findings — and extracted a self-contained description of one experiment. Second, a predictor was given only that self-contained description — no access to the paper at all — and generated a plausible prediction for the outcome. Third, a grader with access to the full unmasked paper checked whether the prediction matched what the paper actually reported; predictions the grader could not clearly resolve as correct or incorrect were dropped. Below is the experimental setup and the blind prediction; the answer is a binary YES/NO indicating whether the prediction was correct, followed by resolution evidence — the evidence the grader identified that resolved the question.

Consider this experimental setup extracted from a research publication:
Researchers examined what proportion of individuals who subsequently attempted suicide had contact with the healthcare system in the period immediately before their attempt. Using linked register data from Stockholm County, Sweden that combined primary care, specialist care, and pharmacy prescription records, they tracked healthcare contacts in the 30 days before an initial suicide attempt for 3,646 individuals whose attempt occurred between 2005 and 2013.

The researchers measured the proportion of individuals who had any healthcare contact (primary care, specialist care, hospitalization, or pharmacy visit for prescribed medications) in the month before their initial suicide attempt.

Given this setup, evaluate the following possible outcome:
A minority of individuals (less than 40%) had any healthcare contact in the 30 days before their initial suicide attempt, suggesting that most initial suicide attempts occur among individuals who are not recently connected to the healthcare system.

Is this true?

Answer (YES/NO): NO